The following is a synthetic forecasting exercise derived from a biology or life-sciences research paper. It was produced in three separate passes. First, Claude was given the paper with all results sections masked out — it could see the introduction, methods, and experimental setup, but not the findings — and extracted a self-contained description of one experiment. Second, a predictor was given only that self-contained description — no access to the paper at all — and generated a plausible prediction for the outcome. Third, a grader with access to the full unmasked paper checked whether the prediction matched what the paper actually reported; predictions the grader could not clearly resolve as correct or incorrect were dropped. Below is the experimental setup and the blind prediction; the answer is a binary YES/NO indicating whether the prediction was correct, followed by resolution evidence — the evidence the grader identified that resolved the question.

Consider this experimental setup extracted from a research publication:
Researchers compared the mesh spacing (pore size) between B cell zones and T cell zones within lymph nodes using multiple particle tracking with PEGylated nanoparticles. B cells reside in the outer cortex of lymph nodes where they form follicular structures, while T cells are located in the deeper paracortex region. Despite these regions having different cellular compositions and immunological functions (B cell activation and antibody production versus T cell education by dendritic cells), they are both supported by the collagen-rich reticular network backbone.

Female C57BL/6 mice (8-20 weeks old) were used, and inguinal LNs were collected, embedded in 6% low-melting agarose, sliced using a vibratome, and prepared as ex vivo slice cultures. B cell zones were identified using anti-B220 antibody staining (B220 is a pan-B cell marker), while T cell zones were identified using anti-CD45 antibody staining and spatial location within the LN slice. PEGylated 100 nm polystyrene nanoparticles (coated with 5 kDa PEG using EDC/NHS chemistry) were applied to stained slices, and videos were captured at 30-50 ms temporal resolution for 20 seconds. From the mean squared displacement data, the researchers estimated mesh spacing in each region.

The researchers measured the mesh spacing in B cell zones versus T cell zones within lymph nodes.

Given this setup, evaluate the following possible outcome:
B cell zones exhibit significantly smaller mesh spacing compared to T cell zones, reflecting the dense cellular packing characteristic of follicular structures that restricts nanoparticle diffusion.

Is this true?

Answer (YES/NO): NO